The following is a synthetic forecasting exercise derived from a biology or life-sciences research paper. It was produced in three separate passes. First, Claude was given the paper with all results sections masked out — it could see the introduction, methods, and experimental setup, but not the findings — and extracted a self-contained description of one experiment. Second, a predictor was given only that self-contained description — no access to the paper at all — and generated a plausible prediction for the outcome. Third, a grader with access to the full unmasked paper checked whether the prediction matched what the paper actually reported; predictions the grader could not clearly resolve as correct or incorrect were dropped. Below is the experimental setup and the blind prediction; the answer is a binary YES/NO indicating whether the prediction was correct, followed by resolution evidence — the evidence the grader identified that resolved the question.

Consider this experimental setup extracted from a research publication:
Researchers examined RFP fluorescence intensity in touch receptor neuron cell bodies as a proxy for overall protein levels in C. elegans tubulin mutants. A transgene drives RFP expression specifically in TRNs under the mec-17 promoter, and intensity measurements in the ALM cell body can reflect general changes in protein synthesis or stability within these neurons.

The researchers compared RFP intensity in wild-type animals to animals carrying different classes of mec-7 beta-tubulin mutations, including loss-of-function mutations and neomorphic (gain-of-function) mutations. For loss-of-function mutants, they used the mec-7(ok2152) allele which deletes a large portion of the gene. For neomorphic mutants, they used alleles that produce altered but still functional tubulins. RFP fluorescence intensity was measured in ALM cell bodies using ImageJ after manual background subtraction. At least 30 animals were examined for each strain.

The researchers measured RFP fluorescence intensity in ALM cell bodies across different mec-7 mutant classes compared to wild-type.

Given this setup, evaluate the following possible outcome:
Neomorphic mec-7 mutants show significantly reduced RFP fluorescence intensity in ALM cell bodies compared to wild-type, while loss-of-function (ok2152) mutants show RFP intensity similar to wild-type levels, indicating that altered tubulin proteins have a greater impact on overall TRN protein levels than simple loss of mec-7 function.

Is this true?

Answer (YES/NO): NO